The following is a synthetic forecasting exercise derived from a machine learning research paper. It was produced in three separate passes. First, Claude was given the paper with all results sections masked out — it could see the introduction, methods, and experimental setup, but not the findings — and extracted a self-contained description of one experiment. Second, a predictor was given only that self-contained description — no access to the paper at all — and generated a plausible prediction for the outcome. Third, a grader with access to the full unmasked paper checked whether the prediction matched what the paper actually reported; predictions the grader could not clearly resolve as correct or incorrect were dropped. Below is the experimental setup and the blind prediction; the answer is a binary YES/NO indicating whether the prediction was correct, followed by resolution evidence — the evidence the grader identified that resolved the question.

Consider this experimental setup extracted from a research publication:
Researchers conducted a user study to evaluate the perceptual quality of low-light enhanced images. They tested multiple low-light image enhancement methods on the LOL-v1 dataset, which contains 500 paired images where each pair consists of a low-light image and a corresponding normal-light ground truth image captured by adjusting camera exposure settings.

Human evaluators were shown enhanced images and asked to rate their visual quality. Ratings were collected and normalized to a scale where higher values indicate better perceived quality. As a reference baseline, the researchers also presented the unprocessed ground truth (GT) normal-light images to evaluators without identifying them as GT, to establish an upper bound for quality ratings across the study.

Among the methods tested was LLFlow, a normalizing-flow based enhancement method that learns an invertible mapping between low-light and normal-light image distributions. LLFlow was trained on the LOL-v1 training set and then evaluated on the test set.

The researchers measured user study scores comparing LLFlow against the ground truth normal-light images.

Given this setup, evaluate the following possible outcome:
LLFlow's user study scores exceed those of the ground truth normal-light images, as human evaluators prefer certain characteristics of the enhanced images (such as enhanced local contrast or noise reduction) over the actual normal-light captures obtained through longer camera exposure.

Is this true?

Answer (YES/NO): YES